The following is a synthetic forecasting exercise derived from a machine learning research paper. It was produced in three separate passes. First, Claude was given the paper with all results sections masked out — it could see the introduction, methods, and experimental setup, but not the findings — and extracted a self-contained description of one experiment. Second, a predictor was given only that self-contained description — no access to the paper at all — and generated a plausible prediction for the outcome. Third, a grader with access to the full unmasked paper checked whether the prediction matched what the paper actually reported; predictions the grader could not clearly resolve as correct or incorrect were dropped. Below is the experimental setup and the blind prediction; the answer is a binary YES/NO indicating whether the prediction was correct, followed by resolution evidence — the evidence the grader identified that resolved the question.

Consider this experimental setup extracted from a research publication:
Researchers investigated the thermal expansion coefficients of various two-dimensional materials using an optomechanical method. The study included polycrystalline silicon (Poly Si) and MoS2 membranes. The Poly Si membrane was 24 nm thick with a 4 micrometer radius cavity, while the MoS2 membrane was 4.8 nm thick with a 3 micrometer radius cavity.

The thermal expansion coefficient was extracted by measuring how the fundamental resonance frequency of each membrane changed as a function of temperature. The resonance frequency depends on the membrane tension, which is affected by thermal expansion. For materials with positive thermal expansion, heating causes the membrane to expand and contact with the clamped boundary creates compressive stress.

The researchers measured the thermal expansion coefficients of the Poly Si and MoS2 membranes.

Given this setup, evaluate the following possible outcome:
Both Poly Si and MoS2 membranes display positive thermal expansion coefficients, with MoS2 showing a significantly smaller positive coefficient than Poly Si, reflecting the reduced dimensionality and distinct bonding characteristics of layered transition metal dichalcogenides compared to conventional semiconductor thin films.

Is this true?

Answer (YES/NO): NO